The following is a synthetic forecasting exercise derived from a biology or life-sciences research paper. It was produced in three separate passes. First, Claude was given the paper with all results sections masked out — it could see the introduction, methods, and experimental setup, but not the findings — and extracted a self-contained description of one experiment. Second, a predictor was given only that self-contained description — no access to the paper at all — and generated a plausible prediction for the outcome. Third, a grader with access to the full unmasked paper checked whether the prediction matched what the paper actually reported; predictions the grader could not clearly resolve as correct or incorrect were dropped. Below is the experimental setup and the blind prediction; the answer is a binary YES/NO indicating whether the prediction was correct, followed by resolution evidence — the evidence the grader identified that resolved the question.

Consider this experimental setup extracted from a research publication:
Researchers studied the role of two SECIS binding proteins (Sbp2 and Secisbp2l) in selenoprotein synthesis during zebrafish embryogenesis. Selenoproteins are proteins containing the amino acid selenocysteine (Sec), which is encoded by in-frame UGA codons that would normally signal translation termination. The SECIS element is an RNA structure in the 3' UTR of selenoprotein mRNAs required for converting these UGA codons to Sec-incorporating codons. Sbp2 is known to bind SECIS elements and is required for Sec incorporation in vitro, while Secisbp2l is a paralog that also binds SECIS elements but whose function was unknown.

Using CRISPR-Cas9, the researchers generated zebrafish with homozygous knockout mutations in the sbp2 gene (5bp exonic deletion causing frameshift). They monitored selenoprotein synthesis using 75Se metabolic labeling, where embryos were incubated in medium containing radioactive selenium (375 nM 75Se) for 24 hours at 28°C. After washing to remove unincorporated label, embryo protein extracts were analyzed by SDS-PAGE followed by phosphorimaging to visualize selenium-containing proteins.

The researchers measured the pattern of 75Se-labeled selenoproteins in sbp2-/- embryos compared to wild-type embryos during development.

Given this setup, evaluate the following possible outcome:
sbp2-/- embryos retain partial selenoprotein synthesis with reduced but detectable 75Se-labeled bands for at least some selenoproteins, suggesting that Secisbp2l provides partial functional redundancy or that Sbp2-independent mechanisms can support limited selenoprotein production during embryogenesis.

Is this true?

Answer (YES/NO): YES